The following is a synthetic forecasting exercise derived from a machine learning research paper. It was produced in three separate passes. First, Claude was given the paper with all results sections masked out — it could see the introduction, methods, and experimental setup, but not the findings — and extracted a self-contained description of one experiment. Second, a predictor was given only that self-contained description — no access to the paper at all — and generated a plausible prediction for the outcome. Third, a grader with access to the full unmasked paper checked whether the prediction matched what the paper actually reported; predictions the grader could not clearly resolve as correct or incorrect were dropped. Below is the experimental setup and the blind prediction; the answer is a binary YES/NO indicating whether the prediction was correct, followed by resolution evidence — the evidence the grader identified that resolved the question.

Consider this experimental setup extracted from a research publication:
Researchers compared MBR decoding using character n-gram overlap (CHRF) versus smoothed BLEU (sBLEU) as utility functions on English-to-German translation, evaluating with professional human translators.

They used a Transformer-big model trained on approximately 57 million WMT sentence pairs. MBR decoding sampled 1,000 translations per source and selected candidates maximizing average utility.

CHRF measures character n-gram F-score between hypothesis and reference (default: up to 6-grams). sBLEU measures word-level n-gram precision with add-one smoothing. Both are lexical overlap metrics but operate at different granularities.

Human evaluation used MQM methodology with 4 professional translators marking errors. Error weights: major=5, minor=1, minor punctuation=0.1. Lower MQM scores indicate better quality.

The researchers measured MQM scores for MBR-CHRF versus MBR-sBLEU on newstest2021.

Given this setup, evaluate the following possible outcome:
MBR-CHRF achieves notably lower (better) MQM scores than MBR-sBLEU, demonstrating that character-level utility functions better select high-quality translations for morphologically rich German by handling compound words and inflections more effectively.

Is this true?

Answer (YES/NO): NO